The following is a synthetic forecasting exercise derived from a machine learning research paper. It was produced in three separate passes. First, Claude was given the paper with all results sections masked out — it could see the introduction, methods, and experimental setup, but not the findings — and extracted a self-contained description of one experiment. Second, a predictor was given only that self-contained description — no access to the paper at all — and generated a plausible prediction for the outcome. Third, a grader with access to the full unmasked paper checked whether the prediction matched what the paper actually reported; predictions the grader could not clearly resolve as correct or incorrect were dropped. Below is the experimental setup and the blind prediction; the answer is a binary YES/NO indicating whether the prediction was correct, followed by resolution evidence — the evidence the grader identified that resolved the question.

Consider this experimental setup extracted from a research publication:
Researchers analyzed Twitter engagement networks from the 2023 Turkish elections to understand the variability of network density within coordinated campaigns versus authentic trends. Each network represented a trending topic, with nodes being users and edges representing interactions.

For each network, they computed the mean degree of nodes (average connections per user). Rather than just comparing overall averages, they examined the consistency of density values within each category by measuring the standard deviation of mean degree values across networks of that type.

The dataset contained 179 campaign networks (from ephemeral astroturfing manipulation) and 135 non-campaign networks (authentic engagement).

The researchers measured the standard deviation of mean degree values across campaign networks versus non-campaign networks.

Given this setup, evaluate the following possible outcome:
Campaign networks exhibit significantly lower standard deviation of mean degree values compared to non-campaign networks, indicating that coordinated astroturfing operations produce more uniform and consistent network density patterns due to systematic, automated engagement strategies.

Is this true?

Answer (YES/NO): NO